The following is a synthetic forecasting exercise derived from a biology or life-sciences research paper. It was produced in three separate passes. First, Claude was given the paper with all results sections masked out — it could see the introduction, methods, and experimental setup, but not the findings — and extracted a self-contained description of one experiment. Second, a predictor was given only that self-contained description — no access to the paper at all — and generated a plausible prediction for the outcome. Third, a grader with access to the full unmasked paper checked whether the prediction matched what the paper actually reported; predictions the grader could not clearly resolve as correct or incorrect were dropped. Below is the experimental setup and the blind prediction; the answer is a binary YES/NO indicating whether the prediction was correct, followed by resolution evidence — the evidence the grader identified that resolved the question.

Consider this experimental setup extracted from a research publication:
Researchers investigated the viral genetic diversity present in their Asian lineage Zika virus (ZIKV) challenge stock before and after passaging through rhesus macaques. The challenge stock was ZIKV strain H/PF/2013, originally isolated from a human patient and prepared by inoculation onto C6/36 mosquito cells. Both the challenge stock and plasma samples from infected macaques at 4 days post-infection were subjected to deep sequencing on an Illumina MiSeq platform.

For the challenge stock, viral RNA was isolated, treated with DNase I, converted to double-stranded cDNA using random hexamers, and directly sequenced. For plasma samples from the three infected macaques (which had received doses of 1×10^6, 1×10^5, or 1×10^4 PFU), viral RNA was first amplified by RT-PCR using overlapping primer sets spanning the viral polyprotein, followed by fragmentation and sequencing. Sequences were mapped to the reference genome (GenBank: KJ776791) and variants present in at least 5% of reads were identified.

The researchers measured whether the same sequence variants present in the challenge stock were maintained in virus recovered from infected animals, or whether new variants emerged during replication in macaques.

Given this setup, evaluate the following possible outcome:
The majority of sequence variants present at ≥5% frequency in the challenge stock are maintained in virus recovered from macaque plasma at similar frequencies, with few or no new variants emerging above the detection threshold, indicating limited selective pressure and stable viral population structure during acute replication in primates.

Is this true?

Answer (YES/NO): NO